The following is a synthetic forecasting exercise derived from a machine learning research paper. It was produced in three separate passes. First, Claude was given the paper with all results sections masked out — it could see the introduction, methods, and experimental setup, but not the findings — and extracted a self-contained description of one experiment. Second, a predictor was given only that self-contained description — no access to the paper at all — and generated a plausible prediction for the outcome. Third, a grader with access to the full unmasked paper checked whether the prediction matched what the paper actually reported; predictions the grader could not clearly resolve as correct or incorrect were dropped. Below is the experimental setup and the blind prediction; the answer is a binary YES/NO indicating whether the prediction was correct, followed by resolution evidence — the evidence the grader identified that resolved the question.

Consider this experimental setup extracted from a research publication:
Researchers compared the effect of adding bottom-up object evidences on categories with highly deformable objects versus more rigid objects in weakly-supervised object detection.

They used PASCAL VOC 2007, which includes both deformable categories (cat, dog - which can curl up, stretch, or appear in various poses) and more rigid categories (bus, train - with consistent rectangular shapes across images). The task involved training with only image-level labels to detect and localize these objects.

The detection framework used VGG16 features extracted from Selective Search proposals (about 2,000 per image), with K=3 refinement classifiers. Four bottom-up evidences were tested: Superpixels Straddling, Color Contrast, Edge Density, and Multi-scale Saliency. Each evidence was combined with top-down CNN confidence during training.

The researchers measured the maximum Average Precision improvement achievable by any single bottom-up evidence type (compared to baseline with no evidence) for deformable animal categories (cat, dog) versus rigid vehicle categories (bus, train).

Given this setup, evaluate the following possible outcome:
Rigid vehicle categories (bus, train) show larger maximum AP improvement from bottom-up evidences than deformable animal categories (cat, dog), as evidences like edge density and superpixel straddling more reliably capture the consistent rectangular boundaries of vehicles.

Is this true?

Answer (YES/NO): NO